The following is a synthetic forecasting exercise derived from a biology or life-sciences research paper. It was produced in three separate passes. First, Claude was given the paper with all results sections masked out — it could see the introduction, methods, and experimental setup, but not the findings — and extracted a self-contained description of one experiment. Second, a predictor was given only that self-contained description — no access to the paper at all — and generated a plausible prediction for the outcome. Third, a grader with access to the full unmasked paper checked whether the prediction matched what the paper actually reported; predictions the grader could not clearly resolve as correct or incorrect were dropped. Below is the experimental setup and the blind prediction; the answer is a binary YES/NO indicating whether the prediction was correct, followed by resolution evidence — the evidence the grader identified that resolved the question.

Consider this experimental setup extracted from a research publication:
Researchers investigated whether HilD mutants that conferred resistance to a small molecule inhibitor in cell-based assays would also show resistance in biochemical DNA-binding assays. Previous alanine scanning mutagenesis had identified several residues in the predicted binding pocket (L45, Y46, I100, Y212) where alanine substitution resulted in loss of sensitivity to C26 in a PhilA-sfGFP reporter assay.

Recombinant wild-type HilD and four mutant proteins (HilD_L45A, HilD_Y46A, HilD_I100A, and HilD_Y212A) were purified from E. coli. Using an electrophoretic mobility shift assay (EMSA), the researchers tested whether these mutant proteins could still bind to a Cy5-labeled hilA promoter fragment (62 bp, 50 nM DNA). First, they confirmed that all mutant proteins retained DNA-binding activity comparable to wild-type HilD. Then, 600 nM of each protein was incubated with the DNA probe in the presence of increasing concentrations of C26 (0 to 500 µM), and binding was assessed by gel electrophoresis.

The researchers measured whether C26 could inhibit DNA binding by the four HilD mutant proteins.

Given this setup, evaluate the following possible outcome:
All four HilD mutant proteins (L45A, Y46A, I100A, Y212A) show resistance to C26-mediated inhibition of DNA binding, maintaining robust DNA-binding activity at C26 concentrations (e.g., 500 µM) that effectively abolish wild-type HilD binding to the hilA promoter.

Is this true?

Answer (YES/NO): NO